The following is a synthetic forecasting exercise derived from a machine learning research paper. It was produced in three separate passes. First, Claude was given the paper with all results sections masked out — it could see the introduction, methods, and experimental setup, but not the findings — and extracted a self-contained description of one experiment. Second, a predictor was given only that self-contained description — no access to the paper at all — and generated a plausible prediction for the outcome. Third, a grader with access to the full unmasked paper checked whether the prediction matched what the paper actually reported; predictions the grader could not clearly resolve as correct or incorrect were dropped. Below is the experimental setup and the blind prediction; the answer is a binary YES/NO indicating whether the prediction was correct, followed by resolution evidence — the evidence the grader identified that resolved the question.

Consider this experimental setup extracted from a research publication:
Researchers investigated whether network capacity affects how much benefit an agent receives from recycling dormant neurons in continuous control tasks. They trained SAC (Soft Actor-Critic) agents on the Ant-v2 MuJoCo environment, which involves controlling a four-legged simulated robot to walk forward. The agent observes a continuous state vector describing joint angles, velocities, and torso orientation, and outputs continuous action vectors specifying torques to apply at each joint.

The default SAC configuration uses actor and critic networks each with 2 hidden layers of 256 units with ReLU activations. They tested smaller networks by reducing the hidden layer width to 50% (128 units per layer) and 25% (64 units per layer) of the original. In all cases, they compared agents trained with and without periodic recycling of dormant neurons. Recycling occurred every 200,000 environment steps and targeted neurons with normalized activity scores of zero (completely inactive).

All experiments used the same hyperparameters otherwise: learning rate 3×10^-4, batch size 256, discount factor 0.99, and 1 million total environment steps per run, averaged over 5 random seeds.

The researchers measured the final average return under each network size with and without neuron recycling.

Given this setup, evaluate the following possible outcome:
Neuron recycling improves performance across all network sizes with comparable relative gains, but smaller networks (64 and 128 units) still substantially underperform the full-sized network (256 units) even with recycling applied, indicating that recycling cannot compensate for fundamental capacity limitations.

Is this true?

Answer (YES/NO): NO